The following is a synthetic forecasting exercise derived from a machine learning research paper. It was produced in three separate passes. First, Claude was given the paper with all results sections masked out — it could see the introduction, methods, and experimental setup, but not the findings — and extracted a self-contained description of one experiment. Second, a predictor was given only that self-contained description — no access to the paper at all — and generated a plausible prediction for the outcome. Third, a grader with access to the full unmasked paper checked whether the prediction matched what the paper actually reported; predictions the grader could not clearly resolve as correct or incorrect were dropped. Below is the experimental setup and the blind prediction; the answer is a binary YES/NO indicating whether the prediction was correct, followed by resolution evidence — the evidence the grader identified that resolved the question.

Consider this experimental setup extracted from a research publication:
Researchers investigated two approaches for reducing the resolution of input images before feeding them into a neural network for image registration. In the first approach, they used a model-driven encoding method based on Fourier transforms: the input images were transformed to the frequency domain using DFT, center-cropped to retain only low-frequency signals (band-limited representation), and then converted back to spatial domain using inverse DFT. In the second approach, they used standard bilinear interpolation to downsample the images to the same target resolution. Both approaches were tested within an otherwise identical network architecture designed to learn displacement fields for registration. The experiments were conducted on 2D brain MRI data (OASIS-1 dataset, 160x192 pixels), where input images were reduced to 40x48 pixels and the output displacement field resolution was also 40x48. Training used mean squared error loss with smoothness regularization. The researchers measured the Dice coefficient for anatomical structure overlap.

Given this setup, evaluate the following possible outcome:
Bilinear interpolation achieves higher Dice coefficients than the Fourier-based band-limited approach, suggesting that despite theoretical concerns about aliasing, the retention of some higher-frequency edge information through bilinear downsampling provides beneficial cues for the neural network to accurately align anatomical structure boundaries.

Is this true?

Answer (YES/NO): NO